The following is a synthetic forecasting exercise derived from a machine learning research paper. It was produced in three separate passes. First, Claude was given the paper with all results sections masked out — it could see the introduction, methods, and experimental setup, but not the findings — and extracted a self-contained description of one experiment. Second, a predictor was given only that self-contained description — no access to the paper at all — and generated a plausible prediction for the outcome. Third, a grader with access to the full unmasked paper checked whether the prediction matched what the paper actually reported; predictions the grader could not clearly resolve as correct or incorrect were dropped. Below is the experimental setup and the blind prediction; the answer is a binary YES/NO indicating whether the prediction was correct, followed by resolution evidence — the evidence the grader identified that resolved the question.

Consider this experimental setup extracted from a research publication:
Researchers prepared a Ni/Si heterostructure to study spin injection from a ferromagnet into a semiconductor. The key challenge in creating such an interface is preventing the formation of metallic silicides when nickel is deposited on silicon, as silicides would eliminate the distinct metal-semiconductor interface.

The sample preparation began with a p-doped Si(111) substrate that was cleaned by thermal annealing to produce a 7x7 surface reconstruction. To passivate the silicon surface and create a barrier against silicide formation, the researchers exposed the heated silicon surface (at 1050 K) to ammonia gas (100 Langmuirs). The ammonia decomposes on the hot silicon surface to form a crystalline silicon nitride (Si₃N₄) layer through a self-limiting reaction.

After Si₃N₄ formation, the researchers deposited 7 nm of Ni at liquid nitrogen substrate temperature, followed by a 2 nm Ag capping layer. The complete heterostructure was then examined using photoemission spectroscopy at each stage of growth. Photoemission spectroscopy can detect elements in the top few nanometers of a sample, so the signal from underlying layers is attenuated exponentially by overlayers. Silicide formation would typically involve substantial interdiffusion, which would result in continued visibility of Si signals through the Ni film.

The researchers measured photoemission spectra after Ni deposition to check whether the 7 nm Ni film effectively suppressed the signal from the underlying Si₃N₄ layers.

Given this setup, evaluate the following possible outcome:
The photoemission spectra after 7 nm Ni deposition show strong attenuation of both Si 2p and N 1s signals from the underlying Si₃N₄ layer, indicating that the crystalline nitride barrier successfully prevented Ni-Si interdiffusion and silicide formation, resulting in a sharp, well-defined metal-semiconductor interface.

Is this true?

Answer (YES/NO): YES